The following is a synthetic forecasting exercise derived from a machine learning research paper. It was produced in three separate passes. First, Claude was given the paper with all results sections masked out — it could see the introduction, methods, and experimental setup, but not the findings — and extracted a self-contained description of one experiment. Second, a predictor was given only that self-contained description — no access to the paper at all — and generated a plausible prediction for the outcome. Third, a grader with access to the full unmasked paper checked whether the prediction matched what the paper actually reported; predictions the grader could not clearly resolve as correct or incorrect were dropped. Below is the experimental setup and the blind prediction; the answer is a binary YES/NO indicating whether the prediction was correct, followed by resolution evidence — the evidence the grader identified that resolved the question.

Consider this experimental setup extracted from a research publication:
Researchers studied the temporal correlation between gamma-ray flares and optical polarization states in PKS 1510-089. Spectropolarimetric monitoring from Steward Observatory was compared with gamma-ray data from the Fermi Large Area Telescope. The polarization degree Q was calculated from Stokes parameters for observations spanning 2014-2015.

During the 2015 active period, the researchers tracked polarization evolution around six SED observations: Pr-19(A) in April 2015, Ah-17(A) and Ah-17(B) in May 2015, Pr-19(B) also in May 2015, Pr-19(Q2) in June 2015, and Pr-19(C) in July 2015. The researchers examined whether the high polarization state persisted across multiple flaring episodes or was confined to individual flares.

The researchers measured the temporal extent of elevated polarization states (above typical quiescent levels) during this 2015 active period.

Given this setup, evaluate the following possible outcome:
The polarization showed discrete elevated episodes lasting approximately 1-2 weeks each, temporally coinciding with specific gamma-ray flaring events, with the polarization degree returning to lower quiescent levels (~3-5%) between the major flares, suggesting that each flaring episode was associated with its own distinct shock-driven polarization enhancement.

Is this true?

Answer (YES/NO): NO